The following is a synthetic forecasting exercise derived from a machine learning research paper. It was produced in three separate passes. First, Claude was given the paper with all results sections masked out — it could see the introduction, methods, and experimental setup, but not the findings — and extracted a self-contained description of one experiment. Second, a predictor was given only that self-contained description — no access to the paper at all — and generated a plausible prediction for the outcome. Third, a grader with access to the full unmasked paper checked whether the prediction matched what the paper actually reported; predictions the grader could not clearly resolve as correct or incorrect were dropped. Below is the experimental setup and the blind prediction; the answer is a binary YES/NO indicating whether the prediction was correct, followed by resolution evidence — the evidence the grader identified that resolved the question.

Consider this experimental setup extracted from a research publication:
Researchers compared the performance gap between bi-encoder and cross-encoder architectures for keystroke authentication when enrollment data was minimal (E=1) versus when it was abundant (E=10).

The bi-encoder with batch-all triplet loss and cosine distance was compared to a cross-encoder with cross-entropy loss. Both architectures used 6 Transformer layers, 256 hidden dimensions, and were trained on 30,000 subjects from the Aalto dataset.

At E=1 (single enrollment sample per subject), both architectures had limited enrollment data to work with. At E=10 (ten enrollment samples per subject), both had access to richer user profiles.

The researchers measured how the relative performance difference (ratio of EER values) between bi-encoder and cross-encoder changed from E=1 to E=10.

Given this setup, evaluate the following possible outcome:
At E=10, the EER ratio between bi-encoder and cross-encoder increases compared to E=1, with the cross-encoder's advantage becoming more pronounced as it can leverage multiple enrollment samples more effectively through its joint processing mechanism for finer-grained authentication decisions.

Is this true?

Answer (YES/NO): NO